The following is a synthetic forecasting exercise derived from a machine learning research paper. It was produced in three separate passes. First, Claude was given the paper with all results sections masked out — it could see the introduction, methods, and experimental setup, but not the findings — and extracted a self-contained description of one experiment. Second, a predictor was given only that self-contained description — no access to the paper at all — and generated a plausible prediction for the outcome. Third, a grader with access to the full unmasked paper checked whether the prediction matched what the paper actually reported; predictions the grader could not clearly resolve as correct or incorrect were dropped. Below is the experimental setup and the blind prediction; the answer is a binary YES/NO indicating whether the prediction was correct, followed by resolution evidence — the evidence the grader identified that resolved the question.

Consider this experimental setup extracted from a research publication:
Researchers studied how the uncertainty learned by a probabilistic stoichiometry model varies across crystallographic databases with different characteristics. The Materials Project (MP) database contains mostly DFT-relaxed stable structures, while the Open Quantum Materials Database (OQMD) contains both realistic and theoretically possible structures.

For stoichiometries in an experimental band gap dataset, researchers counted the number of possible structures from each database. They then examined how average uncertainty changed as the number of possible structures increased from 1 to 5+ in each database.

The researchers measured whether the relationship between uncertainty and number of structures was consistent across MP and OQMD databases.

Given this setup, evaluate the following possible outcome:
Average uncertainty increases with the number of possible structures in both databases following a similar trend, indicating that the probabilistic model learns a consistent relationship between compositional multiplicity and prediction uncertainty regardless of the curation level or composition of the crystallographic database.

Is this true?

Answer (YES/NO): NO